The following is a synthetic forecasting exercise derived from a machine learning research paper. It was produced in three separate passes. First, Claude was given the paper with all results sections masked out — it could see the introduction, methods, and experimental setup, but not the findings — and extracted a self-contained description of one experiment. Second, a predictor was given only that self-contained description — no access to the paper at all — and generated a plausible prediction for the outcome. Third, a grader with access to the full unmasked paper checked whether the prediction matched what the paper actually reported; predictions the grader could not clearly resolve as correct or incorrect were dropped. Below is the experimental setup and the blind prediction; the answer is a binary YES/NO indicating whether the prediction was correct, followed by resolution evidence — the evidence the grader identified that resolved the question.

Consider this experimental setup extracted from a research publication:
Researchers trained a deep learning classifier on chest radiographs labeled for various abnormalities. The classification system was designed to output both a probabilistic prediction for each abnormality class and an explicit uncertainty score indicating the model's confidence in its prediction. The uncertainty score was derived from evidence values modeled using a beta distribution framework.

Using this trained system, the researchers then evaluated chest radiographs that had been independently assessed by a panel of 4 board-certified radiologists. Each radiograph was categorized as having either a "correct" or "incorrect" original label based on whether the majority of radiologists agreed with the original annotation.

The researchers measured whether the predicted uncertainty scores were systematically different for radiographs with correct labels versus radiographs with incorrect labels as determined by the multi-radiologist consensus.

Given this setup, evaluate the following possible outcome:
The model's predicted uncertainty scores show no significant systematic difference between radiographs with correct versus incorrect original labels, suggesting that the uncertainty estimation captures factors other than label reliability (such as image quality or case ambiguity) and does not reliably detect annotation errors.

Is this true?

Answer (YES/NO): NO